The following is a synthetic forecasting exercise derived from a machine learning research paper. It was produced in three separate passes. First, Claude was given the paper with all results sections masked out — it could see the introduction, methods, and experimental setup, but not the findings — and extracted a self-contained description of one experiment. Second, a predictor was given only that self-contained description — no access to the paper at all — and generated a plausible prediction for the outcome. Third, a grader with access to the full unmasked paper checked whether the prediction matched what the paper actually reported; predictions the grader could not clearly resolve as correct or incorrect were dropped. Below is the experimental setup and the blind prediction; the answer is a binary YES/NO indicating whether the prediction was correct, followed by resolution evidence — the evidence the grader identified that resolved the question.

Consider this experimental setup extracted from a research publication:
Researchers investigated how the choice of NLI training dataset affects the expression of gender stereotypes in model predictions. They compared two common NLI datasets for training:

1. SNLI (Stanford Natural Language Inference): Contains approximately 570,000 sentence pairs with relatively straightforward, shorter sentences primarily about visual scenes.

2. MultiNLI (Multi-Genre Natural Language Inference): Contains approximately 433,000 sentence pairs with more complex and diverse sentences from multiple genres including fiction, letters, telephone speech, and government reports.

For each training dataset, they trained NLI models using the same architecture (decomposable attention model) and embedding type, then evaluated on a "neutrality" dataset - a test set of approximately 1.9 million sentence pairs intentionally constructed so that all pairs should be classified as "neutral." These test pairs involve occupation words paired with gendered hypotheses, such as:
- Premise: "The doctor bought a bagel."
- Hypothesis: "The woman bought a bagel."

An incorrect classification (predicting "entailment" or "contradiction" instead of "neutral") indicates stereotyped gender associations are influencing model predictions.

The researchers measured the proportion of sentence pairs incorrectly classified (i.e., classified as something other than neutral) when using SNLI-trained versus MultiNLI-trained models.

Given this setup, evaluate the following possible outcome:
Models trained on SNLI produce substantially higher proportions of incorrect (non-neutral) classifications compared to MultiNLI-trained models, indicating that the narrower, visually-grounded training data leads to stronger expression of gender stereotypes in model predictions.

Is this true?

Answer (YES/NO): NO